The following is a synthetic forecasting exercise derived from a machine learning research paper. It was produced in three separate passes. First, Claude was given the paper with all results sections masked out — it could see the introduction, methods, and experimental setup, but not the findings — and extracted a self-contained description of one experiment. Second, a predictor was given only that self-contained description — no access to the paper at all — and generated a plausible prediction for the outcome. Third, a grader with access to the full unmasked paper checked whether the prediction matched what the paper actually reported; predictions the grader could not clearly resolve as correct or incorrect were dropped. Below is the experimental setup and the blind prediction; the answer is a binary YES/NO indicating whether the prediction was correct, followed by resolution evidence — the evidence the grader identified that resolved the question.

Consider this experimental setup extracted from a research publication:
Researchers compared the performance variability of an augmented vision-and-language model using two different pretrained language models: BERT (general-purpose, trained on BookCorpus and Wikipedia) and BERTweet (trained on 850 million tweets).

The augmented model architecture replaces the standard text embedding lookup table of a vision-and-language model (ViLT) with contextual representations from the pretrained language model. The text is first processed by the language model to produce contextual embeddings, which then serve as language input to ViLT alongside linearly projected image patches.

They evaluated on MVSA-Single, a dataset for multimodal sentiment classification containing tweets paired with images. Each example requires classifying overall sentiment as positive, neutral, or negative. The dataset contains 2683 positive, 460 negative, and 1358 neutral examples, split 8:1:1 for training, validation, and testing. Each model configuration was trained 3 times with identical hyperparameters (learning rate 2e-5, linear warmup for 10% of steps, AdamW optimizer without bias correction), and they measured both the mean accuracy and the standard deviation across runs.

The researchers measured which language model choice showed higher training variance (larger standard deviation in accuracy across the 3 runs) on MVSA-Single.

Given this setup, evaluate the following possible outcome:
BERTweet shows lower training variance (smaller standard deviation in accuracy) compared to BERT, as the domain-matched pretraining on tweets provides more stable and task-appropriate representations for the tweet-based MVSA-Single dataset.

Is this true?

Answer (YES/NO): NO